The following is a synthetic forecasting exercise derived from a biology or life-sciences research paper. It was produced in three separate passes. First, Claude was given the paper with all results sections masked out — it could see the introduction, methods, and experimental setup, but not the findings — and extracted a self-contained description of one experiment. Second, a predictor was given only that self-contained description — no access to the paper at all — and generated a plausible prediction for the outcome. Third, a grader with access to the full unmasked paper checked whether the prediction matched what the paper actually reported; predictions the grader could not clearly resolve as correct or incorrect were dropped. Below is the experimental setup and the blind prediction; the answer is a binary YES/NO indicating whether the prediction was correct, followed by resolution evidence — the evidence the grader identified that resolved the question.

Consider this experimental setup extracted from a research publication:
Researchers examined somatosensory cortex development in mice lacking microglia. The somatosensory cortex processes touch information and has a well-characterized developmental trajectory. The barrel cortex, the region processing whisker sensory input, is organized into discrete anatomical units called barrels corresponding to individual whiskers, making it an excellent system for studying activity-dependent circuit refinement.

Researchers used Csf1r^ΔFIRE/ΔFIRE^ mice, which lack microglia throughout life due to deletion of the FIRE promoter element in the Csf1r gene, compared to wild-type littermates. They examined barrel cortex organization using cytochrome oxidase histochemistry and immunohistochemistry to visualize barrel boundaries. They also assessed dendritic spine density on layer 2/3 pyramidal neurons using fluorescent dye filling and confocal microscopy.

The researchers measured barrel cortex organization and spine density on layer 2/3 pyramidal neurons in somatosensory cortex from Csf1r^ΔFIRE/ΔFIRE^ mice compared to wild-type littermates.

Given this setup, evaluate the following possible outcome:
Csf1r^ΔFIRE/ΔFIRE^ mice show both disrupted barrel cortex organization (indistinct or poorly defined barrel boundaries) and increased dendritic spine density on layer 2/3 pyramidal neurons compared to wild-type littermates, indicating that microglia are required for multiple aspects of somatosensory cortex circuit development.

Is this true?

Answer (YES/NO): NO